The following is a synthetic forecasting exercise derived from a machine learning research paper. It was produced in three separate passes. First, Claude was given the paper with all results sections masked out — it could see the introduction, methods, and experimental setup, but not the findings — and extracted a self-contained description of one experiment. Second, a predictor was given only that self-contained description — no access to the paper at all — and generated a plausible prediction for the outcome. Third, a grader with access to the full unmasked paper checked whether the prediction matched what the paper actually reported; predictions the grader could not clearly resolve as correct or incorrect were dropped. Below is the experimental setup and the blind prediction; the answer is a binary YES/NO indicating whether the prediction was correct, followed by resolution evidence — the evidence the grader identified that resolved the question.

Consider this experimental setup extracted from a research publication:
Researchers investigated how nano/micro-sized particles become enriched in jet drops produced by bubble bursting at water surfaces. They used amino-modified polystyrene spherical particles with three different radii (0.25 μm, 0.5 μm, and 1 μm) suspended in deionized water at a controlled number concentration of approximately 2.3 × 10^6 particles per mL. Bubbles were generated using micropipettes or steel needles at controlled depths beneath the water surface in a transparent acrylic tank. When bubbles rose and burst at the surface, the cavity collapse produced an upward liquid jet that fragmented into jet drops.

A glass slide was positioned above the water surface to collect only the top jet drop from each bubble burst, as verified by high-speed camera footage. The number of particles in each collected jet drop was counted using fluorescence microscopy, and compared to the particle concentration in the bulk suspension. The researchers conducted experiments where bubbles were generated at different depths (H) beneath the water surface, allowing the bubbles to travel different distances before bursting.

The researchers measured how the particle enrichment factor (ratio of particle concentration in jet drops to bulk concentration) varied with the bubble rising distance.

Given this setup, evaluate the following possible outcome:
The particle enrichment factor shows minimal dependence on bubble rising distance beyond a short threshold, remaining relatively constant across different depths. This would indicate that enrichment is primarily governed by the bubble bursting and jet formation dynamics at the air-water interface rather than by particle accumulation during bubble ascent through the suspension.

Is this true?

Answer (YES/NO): NO